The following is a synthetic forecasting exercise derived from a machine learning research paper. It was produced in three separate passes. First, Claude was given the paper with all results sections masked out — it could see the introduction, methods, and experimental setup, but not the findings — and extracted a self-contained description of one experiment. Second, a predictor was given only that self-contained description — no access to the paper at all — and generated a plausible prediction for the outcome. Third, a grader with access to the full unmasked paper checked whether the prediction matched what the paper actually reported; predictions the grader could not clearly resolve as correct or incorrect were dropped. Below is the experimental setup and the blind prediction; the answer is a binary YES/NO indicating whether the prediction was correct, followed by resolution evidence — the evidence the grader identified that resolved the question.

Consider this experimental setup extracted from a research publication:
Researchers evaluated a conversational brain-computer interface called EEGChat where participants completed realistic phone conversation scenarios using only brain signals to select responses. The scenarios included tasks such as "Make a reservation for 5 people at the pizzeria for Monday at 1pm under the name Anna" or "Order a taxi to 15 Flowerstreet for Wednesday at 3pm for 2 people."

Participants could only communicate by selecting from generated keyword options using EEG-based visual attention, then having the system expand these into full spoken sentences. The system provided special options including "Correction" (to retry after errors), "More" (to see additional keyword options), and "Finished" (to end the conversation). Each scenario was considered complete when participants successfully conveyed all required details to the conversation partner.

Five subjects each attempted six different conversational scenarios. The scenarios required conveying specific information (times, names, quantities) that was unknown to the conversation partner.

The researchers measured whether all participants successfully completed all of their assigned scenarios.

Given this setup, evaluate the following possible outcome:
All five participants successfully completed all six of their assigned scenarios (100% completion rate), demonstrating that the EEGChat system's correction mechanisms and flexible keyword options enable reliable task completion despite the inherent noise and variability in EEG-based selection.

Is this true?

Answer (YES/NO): NO